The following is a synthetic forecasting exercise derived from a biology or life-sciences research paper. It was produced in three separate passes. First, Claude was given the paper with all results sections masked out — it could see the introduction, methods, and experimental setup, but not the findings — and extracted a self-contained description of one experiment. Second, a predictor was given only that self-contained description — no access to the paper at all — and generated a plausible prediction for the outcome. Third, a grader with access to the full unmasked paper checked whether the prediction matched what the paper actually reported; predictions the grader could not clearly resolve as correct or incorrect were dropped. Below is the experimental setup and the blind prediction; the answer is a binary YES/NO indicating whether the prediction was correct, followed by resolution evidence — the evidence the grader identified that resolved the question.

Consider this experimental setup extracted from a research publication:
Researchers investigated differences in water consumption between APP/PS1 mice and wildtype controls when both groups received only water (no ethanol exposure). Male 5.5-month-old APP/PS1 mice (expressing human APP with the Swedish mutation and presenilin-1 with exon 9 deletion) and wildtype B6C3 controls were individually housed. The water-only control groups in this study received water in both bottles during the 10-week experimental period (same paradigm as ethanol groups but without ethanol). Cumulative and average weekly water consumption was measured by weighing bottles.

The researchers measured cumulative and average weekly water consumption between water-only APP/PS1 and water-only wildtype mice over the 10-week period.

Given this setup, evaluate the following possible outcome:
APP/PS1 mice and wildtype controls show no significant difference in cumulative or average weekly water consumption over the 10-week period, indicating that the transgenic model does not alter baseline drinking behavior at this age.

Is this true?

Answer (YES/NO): NO